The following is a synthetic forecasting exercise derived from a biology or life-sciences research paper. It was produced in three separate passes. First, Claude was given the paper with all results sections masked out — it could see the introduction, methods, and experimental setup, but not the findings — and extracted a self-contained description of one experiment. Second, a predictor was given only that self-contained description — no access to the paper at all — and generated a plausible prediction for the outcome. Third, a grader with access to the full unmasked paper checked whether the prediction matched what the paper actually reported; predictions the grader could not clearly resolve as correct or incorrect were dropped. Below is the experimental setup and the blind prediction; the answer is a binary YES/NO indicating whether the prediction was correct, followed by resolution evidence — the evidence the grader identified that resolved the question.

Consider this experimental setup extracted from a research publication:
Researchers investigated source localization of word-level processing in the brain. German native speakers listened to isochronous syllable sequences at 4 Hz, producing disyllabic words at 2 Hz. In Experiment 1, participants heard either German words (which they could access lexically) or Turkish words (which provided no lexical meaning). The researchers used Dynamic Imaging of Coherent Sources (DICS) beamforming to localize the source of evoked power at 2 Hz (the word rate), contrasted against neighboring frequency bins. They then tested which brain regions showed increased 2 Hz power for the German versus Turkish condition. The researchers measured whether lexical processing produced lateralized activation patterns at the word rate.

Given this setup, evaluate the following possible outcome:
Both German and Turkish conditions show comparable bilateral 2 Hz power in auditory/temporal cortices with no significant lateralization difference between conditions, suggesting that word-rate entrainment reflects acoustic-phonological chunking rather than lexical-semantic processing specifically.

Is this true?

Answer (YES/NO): NO